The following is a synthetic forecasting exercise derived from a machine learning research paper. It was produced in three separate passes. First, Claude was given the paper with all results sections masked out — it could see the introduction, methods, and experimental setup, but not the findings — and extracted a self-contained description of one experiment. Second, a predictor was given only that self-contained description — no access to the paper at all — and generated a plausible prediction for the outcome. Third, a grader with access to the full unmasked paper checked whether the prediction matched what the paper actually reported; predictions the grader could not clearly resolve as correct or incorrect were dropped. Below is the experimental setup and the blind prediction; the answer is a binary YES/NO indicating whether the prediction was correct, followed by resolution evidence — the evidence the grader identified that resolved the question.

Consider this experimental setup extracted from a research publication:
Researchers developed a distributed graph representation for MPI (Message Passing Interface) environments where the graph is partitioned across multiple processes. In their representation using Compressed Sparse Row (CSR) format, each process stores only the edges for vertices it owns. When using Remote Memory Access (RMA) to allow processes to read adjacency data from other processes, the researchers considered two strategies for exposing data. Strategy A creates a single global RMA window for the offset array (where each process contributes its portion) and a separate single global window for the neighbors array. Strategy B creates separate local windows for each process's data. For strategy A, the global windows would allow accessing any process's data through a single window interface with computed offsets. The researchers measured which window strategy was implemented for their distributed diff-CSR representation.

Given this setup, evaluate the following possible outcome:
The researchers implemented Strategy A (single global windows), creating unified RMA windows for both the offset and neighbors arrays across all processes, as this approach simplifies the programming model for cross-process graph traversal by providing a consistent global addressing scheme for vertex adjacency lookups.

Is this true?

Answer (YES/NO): YES